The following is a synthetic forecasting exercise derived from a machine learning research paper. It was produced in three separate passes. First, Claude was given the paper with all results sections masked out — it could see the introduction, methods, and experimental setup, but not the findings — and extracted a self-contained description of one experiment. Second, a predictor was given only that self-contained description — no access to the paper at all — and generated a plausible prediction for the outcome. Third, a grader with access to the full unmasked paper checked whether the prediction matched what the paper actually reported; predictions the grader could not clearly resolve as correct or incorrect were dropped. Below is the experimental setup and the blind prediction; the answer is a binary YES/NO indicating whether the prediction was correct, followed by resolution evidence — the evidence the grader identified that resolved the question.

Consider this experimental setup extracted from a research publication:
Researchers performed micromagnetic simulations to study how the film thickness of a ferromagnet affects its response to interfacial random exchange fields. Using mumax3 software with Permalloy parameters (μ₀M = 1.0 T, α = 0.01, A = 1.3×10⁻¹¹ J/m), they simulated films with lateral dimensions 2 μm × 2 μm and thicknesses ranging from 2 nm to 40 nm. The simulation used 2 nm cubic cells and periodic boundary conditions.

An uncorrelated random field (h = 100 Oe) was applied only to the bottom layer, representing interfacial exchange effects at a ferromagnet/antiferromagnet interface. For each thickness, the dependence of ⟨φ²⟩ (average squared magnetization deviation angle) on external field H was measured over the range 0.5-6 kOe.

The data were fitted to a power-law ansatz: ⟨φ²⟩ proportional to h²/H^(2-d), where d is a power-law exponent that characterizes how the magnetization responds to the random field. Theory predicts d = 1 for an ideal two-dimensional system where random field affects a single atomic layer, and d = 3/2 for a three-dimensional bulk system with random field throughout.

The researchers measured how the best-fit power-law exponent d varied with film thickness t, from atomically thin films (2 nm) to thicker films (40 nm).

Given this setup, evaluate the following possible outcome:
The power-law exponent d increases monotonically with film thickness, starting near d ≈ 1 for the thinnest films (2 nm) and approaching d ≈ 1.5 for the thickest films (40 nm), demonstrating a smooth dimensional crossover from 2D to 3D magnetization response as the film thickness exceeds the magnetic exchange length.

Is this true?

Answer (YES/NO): NO